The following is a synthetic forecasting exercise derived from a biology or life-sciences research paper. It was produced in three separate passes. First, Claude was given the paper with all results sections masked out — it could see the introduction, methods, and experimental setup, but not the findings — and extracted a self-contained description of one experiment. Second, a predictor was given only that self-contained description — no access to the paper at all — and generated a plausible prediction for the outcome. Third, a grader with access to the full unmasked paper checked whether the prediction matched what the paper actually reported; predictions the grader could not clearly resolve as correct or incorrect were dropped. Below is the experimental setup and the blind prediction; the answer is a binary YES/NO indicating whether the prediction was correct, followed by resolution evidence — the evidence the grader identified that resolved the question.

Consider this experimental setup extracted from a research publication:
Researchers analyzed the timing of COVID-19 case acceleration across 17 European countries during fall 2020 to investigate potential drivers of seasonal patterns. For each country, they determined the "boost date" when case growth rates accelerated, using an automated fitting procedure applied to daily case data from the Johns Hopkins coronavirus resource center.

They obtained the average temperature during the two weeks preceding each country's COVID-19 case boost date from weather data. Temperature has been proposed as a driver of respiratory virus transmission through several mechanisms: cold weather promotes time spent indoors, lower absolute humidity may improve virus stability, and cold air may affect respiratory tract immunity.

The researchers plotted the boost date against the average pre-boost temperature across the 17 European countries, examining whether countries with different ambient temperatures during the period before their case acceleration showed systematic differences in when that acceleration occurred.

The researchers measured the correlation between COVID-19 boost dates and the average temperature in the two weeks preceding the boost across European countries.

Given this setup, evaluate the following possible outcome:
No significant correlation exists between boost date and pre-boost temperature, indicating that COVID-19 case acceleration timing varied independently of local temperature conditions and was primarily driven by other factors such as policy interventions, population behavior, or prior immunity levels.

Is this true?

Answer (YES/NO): NO